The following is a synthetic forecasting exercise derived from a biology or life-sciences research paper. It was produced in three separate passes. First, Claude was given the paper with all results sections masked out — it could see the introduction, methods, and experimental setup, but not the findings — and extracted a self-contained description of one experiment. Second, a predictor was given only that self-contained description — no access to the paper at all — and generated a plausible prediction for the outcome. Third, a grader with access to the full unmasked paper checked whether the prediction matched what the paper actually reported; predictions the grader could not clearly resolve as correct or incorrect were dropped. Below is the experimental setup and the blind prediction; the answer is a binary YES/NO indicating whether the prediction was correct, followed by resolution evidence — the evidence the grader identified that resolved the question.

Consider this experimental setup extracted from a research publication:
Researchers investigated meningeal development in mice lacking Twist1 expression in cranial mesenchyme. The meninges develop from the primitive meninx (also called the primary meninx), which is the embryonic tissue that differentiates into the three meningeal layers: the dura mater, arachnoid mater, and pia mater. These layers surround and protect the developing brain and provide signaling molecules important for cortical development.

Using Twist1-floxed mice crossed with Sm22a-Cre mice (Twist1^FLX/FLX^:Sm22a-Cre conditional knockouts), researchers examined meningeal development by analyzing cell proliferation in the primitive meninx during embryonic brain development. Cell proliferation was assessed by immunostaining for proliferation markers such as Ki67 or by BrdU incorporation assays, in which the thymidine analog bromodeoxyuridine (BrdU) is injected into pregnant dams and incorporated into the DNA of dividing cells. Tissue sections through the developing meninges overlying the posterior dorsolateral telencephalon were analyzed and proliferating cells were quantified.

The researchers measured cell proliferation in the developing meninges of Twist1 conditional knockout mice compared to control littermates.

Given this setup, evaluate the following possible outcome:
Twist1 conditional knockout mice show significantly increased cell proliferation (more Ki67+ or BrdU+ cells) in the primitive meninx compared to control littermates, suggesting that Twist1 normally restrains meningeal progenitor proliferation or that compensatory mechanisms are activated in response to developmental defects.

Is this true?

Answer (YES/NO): NO